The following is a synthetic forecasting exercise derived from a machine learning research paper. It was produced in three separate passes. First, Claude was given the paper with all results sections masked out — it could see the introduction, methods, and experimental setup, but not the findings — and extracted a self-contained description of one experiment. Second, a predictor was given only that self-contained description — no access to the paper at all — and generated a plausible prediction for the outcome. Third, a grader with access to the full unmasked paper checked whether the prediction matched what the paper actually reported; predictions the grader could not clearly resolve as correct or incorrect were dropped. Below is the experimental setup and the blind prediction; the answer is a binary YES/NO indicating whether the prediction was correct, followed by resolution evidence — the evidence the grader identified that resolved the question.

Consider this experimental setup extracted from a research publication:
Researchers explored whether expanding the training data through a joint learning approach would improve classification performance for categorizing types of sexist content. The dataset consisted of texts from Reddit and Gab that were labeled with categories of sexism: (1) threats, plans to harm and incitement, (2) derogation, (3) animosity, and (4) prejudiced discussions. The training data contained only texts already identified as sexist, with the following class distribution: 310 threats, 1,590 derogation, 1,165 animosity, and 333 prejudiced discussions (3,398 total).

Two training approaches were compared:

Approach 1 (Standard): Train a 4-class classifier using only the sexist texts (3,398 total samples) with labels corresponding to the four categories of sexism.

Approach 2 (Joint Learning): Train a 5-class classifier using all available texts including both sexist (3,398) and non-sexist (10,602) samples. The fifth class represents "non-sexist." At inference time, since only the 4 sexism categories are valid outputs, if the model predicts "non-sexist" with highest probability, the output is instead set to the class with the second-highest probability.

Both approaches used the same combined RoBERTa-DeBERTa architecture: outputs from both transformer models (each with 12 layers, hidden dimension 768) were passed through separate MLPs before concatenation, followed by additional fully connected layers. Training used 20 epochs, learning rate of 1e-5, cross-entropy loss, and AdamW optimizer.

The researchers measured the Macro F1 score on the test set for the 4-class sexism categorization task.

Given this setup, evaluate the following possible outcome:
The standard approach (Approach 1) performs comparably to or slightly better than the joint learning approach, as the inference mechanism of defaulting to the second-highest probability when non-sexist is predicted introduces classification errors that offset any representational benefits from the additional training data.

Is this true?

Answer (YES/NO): NO